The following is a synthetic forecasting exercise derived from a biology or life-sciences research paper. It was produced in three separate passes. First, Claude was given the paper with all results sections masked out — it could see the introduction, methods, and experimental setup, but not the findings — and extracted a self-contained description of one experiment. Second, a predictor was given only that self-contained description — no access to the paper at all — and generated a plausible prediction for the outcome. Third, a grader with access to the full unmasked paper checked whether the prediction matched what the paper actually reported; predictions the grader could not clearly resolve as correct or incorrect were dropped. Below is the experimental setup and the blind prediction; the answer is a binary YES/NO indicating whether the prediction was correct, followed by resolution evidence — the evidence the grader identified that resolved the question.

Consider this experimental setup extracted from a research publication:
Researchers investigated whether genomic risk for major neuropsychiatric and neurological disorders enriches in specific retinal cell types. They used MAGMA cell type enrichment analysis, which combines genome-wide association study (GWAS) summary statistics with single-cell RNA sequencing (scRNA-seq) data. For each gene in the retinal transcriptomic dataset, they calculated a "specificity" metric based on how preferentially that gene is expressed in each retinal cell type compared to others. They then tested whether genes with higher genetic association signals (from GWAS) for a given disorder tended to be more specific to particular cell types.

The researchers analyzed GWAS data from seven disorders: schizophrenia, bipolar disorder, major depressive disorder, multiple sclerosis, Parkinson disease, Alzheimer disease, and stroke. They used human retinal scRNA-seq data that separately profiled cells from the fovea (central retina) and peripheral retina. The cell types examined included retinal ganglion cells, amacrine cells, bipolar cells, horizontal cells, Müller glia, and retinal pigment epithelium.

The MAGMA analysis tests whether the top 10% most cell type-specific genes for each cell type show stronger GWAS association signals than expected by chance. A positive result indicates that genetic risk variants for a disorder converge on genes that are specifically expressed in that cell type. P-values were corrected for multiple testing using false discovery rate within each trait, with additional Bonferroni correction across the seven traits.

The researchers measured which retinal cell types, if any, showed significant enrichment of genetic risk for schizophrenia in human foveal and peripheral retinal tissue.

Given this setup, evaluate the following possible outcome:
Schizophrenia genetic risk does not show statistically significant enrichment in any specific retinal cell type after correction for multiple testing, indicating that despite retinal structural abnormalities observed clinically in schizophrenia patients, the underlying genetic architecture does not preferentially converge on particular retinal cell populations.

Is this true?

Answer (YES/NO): NO